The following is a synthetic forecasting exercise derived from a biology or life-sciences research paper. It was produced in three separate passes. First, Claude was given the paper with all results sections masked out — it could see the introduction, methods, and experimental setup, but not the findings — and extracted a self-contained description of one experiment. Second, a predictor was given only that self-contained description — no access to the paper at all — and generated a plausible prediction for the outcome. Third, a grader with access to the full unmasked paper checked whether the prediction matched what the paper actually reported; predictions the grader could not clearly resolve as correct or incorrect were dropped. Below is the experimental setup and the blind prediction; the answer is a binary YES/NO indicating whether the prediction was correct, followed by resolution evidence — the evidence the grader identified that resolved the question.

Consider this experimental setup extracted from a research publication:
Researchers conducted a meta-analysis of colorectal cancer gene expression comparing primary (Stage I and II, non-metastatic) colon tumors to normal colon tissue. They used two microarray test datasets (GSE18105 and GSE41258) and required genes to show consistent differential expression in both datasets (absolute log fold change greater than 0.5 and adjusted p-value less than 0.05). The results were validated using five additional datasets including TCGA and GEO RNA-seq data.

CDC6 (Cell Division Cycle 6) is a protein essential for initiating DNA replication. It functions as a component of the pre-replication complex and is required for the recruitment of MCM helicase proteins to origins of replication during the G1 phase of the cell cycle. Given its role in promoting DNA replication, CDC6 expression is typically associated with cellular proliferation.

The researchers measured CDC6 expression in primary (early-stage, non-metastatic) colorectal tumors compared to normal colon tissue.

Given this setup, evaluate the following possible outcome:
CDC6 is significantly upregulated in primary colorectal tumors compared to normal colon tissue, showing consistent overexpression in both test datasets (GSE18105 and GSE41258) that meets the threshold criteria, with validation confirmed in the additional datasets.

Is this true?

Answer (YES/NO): NO